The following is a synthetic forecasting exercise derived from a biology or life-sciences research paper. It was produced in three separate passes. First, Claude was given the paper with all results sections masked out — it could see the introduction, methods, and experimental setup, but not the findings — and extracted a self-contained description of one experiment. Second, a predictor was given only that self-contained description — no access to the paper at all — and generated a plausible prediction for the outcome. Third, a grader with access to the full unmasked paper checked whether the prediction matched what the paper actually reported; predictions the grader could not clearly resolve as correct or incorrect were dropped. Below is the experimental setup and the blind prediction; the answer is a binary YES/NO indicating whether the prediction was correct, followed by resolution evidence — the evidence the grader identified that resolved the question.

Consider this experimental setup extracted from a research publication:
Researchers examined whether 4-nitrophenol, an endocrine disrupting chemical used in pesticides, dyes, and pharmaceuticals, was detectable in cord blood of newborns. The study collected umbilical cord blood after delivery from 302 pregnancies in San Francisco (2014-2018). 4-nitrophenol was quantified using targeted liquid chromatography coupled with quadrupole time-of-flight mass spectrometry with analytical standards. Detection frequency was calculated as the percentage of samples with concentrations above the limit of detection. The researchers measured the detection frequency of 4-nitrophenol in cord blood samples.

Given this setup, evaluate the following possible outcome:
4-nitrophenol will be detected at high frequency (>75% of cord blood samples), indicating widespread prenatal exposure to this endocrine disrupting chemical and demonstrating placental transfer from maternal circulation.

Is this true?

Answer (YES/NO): NO